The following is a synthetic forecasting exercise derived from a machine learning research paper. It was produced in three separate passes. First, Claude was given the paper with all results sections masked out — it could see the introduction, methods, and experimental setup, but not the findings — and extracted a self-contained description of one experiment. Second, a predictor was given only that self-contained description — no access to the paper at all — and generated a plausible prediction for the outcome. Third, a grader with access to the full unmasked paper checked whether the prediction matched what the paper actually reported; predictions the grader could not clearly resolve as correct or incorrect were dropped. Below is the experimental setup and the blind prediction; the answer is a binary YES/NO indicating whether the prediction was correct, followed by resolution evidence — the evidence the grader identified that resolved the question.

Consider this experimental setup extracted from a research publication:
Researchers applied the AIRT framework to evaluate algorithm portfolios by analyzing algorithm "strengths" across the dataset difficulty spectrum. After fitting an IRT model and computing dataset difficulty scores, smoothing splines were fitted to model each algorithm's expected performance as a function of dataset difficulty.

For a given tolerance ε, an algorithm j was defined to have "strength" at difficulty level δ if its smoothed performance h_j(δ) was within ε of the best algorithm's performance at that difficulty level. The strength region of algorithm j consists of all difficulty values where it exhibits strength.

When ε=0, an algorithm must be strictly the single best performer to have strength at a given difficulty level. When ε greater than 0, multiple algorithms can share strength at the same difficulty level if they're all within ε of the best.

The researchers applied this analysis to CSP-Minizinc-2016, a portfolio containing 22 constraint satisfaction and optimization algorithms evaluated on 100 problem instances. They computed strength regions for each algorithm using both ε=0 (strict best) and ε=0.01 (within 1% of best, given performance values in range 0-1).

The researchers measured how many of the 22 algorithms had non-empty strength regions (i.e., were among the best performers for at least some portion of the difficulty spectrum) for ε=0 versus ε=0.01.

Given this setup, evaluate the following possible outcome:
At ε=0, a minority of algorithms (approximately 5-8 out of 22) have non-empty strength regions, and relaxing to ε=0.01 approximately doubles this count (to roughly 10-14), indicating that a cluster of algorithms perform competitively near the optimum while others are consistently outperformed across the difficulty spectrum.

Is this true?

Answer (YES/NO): NO